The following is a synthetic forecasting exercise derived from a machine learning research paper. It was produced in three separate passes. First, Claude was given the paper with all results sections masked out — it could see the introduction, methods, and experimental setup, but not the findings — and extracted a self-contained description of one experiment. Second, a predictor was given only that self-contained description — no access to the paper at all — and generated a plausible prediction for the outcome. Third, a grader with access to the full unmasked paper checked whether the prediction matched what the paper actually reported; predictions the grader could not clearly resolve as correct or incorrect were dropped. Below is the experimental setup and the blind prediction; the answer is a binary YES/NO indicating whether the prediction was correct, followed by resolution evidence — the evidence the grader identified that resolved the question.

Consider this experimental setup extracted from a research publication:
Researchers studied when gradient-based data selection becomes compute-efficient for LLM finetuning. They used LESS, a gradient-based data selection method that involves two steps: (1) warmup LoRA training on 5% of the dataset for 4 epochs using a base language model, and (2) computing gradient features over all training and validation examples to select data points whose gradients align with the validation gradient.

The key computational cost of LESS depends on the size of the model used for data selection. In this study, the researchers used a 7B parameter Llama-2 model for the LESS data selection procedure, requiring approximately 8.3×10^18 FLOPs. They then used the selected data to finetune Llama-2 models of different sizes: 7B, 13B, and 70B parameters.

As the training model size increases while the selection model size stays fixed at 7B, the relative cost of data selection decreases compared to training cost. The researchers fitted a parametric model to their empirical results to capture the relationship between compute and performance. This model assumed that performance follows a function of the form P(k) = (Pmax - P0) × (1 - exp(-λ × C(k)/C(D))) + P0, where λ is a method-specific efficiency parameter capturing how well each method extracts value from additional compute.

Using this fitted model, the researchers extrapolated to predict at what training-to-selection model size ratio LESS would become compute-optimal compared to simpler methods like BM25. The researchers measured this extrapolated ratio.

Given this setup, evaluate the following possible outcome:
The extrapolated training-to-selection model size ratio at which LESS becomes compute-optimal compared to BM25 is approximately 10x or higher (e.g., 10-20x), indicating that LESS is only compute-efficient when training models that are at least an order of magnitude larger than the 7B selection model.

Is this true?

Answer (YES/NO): YES